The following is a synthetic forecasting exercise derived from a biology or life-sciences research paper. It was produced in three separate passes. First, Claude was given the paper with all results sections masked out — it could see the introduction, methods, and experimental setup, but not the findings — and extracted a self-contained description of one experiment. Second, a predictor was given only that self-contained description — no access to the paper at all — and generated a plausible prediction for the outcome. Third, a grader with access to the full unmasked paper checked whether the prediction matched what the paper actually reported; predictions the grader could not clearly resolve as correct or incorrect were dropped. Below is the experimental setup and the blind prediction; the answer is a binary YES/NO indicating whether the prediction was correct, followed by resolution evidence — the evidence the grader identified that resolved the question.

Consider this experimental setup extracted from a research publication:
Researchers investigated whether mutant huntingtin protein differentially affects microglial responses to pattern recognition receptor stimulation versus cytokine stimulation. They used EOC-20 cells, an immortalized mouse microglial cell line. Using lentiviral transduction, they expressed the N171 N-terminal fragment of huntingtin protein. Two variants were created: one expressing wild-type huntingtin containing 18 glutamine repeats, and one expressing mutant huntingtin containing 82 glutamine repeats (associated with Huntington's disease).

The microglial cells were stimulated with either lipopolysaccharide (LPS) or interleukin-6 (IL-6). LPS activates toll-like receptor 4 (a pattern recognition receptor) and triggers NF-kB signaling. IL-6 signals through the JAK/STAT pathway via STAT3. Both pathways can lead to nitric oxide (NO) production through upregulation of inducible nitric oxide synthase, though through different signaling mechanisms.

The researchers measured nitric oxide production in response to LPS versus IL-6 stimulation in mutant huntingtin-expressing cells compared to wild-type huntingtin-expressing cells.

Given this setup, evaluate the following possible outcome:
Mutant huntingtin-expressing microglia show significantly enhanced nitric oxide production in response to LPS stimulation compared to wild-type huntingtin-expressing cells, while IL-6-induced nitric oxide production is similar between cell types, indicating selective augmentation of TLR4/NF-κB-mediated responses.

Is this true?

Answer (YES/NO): NO